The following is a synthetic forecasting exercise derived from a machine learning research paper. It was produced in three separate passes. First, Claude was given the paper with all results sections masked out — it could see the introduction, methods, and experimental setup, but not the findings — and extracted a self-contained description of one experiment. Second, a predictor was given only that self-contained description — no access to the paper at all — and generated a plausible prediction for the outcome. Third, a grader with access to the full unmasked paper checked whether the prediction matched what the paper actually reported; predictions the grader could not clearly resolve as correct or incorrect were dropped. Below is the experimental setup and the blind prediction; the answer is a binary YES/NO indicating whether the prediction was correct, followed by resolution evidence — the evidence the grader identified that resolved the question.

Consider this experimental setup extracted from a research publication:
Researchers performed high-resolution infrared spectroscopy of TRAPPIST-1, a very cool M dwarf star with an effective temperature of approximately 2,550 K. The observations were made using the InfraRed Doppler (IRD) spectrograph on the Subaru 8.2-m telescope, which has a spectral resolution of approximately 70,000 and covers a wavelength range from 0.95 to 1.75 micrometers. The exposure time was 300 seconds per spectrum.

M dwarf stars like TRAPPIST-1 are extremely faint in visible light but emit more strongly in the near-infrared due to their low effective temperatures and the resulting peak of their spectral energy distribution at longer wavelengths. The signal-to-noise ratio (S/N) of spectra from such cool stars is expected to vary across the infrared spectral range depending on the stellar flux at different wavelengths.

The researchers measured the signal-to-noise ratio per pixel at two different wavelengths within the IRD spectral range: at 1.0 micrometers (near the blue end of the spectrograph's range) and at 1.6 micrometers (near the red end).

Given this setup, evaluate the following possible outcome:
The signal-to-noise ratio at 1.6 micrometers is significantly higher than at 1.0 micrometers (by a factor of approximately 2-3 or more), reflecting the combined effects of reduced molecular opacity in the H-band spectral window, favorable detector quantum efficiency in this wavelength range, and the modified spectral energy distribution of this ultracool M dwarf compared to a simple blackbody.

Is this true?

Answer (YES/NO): YES